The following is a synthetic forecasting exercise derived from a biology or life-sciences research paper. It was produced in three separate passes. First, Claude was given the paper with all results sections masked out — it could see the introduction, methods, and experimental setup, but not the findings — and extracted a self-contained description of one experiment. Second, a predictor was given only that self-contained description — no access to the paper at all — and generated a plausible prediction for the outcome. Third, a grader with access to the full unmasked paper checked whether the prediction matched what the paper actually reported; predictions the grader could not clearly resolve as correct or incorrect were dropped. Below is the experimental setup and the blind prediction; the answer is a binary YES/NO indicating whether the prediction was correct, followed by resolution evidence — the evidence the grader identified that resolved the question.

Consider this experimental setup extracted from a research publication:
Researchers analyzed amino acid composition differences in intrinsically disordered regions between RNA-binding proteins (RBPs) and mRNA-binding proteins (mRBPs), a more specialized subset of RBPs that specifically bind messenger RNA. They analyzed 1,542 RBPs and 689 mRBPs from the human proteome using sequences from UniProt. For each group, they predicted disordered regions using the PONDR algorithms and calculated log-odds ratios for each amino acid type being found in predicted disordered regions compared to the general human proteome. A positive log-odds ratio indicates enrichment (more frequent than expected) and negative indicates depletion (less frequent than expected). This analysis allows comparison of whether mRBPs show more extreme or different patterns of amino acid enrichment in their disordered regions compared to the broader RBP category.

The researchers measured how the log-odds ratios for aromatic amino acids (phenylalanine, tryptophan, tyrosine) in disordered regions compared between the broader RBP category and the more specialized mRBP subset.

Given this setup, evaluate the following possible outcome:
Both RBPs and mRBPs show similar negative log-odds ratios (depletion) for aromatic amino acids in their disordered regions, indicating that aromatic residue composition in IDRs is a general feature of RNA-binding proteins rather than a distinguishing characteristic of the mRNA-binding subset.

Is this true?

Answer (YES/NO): NO